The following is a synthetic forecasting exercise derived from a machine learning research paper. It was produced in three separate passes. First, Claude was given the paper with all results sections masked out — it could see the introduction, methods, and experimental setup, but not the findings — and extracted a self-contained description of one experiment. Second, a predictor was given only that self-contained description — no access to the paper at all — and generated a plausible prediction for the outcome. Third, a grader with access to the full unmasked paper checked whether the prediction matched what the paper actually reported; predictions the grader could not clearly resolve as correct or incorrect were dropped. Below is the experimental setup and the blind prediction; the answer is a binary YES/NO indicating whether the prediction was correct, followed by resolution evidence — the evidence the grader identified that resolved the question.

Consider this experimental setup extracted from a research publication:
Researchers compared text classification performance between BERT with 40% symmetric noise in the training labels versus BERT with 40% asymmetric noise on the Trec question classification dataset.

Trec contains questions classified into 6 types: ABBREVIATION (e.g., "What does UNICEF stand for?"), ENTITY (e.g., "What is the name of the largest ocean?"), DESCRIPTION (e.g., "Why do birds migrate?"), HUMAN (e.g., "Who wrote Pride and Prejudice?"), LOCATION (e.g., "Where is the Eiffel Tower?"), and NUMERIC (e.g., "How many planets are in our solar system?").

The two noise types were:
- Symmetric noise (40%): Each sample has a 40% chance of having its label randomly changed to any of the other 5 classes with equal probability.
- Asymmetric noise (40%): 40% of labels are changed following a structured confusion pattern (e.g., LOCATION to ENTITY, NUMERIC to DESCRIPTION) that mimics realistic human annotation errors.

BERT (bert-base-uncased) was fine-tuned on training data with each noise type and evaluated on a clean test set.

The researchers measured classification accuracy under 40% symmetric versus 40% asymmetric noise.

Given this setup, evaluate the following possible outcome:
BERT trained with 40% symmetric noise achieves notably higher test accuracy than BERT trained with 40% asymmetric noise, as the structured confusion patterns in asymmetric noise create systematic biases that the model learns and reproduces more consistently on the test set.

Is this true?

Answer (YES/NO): YES